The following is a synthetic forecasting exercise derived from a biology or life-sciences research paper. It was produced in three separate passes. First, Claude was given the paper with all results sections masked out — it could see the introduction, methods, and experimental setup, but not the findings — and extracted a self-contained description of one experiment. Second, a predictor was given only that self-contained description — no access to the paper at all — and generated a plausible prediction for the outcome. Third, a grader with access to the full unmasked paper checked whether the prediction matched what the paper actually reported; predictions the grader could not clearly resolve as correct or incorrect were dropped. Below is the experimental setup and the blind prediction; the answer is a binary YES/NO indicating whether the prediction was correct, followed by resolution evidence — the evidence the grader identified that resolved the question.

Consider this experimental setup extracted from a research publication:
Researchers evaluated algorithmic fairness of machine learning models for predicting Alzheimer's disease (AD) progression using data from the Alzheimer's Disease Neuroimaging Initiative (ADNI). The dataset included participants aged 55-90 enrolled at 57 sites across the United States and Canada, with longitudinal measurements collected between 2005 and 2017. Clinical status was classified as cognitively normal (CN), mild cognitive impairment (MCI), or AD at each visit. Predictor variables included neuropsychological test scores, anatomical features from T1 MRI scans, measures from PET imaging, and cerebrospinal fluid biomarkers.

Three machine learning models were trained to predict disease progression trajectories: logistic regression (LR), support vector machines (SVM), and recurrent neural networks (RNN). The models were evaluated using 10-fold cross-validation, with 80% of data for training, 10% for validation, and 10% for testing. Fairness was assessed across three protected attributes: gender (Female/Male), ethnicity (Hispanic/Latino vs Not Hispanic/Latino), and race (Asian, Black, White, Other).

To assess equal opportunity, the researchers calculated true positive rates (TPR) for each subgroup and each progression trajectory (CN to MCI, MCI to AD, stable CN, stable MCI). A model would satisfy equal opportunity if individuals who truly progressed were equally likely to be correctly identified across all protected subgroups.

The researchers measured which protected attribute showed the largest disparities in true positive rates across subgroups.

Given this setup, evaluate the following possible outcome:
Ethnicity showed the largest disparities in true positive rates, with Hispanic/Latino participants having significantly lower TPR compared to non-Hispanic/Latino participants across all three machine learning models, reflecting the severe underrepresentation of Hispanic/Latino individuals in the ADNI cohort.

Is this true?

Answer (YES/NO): NO